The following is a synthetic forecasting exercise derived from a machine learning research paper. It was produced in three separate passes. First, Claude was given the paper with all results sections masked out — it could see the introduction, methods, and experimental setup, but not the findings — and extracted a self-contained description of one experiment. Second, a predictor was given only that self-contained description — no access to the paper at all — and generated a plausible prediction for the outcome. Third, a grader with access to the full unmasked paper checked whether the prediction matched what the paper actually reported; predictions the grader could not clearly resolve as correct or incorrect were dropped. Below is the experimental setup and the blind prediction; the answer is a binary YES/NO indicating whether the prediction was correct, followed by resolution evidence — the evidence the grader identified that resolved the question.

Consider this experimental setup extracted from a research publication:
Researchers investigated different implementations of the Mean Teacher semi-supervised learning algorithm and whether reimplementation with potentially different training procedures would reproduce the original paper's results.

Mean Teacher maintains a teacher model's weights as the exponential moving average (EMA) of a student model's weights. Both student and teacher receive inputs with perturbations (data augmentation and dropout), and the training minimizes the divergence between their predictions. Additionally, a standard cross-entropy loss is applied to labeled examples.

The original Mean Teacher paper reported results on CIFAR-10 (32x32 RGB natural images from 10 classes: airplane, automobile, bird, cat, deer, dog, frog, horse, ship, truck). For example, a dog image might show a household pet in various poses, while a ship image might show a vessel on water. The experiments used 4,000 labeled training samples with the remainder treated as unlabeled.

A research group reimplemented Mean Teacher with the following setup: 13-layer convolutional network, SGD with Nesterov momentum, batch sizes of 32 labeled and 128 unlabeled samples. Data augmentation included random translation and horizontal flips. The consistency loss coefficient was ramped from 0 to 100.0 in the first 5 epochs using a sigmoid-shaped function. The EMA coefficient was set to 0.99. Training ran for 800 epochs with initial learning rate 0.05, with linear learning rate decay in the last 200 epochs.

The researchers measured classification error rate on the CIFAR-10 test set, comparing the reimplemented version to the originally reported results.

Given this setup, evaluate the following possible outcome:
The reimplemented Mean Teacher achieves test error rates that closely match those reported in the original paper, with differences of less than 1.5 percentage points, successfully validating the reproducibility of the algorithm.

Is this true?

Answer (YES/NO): NO